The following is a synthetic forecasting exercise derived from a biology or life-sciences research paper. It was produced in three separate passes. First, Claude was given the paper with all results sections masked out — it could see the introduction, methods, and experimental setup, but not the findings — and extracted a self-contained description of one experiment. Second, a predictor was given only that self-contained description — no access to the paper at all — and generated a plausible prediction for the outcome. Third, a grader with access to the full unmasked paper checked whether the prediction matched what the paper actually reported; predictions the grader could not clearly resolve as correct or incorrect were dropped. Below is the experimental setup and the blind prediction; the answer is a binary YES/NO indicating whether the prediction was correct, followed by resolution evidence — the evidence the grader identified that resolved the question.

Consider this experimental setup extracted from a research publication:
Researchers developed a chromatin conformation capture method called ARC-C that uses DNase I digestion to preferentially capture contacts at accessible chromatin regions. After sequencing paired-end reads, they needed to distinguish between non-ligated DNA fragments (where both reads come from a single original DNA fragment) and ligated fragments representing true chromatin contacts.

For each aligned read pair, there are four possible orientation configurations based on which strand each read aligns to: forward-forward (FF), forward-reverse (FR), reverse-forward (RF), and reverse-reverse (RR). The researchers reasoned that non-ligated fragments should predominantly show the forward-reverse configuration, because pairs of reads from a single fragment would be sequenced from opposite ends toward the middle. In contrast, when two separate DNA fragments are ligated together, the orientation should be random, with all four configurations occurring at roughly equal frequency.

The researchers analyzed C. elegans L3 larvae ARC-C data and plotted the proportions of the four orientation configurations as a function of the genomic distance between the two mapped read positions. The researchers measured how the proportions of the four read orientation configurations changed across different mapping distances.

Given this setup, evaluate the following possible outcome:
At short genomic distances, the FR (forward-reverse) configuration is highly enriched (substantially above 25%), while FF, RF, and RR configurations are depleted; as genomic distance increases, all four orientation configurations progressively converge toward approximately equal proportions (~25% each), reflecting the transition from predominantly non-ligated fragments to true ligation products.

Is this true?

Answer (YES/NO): YES